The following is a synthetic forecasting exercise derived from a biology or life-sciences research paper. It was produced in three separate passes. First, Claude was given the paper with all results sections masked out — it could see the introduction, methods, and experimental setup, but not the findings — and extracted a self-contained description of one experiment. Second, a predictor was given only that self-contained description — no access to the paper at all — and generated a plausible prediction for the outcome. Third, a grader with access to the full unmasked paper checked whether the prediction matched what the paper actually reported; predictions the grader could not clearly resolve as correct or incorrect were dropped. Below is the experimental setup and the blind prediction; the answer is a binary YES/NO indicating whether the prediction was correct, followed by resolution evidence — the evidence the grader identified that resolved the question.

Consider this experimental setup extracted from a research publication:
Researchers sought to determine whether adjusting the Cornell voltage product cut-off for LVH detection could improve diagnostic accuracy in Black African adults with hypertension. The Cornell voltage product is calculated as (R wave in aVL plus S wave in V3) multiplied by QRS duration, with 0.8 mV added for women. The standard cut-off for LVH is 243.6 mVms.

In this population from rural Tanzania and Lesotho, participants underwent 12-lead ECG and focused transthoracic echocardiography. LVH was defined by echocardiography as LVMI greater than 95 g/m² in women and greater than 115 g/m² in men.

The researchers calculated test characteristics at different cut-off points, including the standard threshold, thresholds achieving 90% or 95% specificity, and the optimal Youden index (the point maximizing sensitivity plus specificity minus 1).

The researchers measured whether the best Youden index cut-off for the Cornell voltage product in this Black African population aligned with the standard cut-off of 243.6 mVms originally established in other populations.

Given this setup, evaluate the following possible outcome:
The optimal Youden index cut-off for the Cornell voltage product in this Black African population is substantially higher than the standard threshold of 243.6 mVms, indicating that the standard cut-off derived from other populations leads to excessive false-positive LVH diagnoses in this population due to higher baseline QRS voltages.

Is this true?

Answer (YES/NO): NO